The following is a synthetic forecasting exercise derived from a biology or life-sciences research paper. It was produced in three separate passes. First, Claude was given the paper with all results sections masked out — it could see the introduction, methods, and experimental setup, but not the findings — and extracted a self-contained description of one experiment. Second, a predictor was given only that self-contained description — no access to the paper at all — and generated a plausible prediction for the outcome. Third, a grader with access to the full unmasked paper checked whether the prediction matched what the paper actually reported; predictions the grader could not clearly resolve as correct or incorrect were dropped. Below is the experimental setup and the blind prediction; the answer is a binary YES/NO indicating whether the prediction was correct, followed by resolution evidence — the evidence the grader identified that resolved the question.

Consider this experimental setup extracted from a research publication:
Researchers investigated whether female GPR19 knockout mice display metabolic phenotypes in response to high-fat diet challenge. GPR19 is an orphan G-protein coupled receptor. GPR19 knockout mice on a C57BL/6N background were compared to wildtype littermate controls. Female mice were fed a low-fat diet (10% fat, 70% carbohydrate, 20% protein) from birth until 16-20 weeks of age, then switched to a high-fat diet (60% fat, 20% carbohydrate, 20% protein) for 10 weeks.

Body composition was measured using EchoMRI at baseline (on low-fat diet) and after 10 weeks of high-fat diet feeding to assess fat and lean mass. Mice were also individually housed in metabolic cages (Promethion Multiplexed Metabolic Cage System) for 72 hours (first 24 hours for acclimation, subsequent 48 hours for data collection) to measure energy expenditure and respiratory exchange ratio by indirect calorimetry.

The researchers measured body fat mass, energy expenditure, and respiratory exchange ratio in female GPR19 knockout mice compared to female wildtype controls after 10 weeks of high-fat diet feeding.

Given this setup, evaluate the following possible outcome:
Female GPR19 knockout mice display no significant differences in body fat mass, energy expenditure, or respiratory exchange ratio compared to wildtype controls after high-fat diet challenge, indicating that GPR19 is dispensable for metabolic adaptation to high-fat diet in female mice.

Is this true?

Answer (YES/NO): NO